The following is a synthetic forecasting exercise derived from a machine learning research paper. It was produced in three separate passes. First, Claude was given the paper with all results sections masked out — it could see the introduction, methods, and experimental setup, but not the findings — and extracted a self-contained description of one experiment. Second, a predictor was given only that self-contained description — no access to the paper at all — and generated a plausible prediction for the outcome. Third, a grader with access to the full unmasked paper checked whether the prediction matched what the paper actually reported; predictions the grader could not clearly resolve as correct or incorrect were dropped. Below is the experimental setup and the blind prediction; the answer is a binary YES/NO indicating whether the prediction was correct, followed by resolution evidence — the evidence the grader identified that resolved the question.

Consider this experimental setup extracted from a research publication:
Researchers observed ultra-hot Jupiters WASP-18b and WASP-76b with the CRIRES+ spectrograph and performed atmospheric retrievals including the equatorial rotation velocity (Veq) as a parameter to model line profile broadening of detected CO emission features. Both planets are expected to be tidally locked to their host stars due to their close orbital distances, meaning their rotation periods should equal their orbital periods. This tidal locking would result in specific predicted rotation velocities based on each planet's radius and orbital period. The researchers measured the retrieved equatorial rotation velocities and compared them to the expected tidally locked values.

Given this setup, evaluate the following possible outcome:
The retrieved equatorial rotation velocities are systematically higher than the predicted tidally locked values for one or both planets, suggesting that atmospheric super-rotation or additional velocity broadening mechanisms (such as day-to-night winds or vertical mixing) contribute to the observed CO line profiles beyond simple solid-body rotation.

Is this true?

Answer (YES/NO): NO